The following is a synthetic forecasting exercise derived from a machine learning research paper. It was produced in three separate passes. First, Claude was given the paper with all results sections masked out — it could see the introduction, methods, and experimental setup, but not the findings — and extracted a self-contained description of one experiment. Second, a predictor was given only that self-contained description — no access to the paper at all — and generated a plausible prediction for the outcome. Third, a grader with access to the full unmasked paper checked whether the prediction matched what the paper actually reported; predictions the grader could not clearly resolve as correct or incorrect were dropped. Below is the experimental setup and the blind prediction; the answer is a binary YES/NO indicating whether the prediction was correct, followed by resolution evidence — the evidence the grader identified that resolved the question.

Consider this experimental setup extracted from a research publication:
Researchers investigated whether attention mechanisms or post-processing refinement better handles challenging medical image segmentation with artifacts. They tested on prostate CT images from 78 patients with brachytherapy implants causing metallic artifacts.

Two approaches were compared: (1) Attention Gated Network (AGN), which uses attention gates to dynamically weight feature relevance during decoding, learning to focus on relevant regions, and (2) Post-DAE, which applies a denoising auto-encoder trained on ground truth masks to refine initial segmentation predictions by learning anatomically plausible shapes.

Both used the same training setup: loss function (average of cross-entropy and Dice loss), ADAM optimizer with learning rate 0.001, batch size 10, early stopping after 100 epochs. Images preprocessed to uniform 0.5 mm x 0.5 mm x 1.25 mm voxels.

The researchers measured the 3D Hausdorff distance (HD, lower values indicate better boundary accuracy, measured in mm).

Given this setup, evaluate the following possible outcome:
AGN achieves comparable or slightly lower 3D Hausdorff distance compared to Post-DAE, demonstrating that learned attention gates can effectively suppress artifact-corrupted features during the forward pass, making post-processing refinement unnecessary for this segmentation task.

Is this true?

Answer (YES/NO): NO